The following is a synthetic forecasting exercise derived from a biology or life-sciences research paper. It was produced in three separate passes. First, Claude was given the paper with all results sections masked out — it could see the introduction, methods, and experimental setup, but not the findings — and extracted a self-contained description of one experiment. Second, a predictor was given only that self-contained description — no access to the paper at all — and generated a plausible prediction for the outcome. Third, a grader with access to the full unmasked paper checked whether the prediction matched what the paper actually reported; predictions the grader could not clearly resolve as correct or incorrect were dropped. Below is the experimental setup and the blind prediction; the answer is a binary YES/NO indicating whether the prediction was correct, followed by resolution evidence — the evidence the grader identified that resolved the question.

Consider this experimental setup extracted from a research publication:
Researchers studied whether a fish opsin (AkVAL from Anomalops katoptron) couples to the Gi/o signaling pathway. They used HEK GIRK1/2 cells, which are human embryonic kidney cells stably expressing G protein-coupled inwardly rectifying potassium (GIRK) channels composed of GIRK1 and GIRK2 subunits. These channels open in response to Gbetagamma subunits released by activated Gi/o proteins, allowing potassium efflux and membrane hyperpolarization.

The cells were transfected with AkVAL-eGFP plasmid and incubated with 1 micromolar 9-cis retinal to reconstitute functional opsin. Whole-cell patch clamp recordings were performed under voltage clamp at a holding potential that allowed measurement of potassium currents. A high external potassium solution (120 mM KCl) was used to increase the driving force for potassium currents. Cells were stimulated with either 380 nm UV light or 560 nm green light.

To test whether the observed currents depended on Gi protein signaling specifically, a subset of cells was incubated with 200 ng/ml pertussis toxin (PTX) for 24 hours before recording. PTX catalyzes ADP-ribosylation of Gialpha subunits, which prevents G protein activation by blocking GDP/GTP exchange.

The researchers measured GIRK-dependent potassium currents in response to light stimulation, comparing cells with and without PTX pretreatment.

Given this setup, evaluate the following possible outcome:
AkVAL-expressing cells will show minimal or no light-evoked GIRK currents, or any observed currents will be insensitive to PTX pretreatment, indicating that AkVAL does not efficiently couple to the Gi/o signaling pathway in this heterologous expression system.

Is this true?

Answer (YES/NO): NO